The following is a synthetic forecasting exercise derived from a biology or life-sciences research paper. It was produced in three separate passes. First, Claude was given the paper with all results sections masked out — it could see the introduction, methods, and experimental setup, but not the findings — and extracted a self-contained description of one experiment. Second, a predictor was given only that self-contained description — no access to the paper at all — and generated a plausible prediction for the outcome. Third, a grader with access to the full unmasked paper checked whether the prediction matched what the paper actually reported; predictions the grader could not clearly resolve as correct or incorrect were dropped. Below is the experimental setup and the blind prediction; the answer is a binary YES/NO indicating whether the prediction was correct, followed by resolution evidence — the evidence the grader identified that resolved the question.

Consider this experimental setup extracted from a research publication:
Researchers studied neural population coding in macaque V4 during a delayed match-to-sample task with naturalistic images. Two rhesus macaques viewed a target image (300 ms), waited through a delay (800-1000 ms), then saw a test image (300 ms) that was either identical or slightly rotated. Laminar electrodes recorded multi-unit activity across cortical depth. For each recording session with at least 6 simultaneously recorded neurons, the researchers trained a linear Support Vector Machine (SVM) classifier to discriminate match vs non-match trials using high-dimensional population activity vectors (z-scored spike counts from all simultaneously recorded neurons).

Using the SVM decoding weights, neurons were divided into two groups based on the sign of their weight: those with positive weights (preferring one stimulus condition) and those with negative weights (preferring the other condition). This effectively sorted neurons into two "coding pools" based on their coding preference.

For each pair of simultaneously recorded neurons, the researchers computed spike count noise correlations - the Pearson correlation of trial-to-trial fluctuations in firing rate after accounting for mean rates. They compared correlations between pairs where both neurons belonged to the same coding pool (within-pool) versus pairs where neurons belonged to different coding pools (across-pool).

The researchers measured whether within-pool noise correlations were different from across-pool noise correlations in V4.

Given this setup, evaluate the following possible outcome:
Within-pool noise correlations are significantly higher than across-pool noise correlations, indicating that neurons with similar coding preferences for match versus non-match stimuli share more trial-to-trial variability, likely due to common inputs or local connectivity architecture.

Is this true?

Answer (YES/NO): YES